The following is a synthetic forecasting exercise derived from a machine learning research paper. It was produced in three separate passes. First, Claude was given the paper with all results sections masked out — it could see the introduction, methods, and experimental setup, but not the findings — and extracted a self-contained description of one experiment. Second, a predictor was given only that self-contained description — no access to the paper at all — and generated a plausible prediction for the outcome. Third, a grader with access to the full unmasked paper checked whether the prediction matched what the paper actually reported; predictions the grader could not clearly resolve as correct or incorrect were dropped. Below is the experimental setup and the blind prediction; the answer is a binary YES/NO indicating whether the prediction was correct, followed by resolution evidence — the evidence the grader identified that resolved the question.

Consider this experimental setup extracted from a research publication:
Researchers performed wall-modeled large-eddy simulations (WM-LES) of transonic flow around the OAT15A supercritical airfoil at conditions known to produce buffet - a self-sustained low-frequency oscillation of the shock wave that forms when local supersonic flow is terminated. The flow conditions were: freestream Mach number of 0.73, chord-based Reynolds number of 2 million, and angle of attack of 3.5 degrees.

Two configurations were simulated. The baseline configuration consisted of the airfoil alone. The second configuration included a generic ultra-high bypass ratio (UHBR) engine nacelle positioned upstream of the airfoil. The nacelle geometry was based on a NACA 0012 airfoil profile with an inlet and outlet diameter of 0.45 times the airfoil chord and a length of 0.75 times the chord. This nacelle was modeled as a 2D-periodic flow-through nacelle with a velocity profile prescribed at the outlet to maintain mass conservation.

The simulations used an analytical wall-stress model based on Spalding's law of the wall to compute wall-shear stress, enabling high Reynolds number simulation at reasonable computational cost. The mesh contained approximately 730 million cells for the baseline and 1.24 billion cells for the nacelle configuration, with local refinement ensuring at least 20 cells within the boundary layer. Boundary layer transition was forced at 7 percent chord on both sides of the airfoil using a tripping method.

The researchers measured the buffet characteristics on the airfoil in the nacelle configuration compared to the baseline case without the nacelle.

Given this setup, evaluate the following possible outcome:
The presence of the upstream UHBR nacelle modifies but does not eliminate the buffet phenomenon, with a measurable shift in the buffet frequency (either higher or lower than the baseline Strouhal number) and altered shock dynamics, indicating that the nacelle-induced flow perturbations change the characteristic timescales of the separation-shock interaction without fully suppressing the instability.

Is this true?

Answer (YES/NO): YES